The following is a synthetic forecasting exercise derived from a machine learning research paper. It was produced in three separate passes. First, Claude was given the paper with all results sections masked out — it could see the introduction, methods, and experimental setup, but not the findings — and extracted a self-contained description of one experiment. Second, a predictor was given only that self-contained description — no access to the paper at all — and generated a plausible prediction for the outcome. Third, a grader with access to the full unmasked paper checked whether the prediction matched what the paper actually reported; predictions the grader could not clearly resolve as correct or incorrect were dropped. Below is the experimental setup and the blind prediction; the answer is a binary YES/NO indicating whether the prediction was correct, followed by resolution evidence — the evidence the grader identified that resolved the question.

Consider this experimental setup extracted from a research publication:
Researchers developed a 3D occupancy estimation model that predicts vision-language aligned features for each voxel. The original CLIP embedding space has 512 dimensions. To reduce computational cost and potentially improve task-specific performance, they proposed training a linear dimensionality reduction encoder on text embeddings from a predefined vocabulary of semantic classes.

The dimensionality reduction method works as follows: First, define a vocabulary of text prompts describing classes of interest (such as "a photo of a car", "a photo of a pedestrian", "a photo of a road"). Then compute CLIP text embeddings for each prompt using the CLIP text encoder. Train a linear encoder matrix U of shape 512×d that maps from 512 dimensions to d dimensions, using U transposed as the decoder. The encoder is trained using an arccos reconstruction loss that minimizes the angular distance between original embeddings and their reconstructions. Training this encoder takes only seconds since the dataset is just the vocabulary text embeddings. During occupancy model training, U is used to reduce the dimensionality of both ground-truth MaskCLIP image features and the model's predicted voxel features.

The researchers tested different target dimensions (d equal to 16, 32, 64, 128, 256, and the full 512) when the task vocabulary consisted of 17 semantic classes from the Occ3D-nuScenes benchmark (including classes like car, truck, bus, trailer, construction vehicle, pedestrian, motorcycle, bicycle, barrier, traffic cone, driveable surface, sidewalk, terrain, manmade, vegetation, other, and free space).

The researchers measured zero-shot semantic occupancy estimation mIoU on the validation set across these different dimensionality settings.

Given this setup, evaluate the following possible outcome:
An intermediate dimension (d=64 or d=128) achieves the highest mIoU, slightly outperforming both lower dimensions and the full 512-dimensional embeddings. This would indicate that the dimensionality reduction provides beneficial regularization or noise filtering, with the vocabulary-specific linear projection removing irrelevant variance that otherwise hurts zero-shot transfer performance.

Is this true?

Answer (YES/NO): YES